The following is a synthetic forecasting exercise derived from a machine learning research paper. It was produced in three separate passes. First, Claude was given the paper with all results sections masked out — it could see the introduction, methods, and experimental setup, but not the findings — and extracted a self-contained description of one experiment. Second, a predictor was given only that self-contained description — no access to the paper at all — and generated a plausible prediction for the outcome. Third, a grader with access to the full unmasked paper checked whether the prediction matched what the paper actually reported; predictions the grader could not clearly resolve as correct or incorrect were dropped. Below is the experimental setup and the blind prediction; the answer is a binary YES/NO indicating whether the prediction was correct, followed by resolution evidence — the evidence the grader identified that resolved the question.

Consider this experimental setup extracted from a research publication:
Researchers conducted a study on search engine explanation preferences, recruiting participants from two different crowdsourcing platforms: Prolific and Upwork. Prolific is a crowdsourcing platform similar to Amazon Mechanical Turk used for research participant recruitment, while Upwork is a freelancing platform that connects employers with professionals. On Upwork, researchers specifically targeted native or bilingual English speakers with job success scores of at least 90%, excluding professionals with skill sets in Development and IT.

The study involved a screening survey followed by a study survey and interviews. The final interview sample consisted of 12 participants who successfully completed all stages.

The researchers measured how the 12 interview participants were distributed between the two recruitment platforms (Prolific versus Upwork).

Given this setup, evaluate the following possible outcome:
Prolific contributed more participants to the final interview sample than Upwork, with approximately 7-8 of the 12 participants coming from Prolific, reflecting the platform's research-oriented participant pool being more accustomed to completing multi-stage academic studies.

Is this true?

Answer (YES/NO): NO